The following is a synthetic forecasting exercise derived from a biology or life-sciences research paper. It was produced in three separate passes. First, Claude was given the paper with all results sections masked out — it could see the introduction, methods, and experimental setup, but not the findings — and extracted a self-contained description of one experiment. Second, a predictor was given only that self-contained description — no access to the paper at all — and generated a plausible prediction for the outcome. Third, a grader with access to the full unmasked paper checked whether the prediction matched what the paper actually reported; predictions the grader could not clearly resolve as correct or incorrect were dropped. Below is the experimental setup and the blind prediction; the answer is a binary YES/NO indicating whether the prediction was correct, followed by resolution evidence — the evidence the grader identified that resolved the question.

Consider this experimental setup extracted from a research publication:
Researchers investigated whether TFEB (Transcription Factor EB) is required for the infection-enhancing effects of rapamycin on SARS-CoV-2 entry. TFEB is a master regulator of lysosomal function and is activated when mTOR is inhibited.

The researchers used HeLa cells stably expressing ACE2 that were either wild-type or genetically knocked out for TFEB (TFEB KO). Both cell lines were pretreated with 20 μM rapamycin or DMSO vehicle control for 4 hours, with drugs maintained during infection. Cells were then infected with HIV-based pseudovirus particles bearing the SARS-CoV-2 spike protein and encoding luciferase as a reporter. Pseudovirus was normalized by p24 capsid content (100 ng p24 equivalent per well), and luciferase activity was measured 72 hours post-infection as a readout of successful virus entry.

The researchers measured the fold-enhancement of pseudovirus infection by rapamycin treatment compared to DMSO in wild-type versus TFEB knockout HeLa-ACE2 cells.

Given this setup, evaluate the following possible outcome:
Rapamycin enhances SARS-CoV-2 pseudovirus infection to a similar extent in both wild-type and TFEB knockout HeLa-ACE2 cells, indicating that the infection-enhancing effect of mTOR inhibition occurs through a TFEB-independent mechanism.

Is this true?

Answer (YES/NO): NO